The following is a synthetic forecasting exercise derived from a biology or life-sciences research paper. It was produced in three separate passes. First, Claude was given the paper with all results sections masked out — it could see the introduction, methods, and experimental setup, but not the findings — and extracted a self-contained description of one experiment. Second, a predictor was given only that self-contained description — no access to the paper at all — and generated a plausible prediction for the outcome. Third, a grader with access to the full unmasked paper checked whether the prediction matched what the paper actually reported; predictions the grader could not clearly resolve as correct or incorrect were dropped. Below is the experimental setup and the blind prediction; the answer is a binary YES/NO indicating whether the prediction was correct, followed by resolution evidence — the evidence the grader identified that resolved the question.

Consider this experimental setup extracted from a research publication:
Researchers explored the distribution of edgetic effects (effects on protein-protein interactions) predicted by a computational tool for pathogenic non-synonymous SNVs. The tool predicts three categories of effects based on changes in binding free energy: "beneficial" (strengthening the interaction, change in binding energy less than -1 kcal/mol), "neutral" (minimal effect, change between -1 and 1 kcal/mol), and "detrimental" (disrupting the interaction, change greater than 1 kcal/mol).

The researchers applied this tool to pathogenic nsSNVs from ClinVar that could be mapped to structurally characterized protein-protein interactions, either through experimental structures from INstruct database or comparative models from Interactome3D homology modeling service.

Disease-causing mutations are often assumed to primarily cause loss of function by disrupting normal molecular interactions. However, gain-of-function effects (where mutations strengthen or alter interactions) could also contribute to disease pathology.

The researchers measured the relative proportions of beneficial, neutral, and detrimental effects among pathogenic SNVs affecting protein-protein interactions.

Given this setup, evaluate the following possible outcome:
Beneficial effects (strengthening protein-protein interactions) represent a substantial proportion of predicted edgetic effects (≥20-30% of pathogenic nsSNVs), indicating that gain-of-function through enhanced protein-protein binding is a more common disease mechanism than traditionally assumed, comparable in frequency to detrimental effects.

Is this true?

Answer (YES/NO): NO